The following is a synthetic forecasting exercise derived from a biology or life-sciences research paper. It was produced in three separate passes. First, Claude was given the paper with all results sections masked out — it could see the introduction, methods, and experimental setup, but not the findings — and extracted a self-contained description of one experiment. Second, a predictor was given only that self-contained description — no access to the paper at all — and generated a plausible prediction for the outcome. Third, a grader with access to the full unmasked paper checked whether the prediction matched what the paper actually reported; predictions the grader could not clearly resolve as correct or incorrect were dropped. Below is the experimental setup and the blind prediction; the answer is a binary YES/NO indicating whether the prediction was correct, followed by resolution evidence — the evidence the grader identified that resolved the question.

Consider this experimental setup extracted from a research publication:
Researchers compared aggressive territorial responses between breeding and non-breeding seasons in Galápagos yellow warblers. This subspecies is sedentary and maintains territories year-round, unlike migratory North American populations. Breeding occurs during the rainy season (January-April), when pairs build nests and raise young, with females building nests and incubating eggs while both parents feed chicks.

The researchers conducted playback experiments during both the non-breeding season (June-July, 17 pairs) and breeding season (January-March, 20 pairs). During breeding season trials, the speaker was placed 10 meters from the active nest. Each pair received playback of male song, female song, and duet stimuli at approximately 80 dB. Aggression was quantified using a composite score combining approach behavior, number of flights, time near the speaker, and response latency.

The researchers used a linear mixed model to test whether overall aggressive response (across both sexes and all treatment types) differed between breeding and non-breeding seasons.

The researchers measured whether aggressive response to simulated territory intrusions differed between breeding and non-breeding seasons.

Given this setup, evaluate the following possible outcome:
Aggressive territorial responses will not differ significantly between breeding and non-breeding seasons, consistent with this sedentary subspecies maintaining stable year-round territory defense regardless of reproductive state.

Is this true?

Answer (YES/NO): NO